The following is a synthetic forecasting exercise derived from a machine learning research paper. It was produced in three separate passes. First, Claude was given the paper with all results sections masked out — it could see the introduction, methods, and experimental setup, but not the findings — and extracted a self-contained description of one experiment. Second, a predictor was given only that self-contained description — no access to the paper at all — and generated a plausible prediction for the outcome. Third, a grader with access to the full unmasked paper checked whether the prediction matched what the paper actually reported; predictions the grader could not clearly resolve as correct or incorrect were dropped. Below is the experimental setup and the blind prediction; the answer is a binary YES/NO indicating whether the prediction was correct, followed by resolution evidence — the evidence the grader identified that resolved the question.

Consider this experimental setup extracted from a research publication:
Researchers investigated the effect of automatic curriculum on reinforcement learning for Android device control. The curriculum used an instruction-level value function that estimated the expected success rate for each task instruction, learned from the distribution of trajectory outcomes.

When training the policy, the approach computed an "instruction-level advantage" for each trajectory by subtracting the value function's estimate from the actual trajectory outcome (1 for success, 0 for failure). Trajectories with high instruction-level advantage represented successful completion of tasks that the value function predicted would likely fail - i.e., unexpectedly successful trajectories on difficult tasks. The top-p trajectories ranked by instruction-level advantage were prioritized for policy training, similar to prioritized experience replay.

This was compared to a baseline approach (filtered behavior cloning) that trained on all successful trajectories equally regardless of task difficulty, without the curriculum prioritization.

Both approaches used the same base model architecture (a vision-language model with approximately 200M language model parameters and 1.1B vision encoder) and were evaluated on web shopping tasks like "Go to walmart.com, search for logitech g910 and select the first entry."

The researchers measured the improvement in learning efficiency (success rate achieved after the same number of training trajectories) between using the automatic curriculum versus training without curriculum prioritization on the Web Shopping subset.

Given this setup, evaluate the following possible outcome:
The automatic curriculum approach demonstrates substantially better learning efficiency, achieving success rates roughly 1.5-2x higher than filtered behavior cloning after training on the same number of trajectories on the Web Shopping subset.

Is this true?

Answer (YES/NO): NO